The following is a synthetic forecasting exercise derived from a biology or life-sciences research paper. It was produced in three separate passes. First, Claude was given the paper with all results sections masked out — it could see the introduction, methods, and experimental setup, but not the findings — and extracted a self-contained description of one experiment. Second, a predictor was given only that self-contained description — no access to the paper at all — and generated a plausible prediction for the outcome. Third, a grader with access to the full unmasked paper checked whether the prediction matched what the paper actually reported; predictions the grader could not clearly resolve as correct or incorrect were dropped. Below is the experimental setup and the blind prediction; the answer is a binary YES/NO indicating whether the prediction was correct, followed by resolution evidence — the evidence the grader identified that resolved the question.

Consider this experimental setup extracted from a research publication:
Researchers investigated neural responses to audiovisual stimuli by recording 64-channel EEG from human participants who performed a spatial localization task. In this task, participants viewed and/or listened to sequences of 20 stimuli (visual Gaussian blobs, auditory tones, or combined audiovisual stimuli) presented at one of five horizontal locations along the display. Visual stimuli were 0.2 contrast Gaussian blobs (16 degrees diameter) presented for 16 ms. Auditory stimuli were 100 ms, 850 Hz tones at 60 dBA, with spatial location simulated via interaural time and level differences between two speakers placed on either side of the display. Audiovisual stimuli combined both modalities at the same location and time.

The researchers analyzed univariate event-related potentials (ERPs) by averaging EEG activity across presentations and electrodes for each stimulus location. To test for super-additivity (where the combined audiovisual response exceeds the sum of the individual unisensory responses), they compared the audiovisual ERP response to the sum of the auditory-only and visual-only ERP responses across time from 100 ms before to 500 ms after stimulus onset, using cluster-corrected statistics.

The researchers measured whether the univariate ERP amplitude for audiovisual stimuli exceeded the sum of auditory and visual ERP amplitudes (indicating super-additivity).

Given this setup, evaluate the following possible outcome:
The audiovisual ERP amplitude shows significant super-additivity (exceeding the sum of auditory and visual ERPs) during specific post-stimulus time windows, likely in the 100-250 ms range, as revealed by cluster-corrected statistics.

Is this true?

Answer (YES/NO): NO